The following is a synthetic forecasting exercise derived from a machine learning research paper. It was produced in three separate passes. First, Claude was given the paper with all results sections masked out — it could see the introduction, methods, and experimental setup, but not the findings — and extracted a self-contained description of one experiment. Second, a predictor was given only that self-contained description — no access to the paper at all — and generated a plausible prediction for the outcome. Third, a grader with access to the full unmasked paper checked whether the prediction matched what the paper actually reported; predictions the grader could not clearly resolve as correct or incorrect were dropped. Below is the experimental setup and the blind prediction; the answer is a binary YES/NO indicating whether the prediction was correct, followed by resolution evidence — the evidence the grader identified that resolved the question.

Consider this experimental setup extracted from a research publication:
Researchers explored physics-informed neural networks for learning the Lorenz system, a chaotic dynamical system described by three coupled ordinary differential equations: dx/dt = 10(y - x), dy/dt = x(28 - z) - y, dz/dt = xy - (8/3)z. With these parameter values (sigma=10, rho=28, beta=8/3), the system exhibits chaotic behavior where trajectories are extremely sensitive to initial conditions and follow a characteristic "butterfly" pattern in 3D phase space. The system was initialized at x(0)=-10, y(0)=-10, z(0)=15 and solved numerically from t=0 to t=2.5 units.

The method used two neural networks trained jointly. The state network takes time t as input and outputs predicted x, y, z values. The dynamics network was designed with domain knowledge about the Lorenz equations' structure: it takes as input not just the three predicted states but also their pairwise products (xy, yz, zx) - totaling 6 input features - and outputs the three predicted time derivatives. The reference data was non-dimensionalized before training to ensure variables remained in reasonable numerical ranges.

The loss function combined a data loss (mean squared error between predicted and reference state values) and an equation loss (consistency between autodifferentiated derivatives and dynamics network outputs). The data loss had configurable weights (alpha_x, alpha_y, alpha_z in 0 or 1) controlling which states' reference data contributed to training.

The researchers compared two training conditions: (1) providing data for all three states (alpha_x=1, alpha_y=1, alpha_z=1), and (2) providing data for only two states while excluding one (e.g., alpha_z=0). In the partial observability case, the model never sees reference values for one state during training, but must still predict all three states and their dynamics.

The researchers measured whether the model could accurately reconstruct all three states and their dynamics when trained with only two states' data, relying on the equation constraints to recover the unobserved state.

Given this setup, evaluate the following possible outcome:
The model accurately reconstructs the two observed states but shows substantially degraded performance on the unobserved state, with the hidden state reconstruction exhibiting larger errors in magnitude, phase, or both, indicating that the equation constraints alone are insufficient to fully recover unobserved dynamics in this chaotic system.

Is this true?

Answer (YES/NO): YES